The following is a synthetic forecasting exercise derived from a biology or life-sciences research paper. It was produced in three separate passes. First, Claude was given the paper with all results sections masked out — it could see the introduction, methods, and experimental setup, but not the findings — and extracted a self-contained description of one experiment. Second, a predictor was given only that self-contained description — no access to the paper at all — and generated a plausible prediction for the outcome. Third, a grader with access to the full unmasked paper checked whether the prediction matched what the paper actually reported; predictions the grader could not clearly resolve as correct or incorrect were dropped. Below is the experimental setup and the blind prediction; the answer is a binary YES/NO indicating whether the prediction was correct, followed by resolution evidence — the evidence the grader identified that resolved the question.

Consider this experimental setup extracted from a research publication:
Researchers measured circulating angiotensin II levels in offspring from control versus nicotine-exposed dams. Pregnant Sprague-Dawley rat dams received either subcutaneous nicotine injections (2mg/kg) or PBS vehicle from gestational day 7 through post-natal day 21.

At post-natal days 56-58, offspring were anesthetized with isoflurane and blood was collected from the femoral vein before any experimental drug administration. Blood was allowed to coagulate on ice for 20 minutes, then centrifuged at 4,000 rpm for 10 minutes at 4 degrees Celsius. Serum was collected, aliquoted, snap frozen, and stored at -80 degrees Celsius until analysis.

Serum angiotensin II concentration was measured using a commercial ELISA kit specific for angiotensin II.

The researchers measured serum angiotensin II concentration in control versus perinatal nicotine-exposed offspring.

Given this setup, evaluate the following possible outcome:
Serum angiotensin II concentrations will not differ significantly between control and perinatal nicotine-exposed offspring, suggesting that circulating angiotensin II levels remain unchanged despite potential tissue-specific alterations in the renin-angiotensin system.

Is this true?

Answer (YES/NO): YES